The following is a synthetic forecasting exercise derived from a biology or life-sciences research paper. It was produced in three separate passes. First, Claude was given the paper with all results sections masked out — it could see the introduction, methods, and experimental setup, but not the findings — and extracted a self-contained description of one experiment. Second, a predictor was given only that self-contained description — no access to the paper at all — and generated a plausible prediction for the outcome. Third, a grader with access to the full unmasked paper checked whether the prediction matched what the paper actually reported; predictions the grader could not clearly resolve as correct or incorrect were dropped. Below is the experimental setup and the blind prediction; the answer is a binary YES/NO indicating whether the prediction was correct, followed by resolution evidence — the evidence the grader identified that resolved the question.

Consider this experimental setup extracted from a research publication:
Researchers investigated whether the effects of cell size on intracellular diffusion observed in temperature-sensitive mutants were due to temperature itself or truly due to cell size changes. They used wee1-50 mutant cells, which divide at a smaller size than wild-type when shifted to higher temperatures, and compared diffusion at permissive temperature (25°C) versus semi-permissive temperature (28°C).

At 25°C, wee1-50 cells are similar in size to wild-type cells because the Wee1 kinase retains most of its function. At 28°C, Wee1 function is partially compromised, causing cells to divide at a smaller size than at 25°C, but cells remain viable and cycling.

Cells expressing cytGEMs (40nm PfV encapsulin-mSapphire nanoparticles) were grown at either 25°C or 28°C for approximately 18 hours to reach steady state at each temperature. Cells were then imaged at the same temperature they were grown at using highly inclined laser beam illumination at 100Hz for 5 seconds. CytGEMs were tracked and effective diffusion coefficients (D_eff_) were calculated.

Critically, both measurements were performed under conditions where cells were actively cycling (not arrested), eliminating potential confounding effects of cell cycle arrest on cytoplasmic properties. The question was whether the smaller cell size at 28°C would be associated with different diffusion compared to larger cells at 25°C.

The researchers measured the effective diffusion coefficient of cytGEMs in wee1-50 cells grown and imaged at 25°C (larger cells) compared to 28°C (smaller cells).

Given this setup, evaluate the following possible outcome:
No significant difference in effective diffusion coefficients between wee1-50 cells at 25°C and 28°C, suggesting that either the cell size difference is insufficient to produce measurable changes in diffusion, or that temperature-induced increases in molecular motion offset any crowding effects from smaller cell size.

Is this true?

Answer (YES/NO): NO